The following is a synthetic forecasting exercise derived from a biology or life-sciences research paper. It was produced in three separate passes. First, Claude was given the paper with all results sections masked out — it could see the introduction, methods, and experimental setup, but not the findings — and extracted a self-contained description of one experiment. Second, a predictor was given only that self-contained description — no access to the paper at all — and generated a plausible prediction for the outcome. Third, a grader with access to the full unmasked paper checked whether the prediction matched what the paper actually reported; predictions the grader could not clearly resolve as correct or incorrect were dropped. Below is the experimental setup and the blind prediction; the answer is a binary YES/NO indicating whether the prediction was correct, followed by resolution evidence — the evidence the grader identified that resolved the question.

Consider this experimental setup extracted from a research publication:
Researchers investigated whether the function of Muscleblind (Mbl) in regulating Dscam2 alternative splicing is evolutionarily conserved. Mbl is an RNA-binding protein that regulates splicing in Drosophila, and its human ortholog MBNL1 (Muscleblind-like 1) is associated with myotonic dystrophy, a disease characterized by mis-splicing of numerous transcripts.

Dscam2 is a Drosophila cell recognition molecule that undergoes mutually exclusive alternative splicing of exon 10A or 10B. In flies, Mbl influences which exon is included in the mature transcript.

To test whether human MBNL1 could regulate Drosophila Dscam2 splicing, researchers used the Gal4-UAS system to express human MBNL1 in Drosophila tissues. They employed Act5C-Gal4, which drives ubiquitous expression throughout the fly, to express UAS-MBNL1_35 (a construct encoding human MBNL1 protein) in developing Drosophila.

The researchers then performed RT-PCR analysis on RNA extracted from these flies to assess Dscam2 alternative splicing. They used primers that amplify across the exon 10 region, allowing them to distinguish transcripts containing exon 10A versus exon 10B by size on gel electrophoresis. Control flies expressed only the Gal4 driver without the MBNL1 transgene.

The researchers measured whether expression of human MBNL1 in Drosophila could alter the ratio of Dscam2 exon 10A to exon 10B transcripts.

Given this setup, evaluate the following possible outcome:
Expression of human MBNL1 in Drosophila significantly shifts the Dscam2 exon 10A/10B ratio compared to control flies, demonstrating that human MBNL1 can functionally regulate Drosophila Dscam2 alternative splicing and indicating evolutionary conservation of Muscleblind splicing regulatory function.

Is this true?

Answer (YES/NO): YES